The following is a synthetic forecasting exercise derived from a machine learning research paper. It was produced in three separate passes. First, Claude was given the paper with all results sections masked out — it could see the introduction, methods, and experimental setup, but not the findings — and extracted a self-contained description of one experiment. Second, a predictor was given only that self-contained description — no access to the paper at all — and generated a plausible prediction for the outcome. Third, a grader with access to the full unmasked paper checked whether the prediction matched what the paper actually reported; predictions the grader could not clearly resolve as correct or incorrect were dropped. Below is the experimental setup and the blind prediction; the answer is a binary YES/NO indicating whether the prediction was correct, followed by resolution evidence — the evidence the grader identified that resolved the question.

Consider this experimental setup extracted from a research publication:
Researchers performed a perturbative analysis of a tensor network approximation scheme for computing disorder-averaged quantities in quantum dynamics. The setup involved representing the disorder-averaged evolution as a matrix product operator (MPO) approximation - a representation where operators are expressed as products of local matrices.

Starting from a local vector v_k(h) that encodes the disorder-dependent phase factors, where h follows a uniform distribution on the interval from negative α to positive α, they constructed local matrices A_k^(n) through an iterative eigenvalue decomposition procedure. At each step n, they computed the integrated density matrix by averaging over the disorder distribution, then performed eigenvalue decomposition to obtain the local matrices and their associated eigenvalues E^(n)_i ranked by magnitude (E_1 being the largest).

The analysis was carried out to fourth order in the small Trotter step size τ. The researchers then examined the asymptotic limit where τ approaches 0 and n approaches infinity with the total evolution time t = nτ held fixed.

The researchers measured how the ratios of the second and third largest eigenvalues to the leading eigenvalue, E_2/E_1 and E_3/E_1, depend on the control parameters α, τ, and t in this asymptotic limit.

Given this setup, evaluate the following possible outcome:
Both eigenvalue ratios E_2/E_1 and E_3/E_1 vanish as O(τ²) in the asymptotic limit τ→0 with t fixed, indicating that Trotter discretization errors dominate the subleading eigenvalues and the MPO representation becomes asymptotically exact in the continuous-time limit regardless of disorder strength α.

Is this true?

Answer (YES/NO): NO